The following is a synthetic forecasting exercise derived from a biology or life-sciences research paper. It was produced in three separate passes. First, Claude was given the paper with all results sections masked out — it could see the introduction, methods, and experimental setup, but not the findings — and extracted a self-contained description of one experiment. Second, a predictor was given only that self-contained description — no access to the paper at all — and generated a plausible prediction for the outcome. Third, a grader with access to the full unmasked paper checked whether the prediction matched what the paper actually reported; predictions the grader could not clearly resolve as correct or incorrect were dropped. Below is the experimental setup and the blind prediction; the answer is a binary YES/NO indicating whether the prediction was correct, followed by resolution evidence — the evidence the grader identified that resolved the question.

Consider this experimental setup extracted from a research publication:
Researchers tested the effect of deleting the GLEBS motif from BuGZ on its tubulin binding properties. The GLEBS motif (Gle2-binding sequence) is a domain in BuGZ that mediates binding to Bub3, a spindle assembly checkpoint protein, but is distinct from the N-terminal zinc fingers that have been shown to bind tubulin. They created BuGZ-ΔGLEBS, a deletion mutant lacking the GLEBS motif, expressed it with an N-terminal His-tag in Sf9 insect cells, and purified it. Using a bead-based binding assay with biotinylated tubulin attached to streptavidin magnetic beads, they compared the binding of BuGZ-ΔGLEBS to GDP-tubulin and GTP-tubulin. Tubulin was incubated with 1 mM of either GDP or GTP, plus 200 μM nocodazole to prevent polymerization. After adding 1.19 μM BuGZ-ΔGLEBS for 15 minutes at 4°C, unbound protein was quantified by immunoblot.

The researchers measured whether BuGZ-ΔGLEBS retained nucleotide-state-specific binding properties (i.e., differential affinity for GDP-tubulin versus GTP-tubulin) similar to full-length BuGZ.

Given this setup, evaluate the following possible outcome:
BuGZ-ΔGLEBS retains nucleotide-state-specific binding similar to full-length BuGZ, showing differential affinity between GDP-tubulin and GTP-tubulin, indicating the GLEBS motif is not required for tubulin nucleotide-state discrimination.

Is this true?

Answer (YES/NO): YES